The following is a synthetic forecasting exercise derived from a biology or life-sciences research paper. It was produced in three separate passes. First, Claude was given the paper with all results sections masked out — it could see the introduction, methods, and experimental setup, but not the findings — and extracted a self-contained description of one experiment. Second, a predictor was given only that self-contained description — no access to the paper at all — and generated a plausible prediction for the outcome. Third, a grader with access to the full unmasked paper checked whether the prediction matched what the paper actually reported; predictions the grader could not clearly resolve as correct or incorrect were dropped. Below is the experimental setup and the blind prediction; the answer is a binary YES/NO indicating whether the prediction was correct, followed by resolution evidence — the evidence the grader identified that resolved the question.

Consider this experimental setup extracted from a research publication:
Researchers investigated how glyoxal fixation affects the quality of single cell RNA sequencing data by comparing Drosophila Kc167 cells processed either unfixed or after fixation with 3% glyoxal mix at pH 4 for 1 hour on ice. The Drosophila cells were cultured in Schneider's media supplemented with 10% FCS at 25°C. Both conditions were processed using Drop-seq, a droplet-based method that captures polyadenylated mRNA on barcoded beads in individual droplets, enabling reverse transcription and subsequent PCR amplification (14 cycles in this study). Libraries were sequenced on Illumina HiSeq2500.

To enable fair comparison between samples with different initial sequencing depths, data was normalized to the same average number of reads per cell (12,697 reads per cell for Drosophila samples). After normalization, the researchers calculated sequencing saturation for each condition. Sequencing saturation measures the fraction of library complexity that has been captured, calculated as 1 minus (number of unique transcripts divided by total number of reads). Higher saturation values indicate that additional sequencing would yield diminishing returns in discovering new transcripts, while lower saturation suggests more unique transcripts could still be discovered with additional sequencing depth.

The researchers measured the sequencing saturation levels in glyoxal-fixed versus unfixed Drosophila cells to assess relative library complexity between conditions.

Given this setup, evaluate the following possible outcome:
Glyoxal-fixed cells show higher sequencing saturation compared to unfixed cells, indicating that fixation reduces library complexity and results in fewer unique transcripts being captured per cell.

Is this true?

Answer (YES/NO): NO